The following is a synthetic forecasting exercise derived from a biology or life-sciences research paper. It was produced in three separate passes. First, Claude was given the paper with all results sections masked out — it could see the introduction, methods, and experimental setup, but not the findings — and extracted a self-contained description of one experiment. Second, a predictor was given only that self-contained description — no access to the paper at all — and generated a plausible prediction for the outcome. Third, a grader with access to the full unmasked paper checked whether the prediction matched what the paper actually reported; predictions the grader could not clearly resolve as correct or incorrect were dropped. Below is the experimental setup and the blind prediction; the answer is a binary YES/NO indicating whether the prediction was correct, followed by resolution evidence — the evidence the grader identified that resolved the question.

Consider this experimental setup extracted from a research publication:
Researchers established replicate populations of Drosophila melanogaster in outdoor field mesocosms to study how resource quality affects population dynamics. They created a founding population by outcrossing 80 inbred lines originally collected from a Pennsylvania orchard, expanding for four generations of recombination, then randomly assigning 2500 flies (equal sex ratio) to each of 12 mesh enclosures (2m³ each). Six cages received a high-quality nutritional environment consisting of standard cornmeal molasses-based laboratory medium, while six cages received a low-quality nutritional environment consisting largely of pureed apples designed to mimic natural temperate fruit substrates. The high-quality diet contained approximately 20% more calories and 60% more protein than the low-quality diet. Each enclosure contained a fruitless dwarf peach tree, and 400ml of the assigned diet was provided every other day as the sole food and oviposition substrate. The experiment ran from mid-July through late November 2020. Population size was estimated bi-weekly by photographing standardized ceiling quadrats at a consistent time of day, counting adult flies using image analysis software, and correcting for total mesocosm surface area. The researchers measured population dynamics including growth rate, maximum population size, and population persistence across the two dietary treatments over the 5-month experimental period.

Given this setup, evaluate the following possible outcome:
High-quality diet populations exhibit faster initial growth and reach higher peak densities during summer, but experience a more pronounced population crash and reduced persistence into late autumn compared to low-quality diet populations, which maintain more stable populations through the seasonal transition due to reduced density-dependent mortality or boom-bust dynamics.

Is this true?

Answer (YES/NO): NO